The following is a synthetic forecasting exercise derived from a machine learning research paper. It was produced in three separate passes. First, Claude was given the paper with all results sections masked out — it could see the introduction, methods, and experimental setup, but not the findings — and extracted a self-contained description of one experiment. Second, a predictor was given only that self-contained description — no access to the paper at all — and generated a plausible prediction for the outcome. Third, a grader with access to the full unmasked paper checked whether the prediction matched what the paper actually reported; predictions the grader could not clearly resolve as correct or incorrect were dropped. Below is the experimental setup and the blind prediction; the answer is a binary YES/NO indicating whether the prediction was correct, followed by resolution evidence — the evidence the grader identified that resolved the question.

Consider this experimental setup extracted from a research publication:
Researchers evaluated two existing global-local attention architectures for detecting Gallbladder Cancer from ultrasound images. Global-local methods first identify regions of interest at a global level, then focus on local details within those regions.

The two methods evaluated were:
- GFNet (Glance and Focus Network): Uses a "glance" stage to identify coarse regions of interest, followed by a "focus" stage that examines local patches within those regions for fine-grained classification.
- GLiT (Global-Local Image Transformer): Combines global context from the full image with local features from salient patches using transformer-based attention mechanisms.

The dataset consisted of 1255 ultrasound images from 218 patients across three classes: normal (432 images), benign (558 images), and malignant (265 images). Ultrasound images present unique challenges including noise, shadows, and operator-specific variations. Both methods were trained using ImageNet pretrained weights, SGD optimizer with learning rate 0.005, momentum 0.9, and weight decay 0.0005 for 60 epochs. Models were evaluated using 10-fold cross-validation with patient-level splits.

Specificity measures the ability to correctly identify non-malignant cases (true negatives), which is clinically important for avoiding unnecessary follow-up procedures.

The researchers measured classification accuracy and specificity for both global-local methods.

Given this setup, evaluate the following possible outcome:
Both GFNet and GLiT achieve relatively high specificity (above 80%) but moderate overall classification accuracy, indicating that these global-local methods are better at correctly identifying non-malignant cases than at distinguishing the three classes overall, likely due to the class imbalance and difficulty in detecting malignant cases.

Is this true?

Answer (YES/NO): YES